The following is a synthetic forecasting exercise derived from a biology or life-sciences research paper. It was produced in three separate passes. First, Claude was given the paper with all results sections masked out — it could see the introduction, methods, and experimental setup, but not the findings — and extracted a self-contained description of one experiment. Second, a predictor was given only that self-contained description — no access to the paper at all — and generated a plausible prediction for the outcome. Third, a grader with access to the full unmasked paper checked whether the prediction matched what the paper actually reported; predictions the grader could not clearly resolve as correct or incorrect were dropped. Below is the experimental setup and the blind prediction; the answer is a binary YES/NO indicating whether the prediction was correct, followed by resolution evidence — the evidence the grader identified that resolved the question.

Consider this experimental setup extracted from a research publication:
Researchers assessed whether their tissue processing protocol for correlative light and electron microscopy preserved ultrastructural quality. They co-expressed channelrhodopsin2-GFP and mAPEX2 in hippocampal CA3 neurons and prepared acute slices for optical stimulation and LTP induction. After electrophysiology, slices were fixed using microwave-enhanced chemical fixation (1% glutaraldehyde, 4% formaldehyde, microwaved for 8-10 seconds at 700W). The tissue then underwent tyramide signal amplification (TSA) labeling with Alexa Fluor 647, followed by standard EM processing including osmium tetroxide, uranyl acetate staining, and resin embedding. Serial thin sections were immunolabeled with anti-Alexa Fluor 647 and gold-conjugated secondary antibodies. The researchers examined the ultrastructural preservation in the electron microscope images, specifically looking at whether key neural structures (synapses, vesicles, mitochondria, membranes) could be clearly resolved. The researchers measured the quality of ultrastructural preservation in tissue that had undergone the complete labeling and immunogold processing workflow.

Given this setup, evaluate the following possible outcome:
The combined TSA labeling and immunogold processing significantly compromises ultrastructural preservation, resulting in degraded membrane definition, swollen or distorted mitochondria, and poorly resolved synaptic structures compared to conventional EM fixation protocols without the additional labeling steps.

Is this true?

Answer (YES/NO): NO